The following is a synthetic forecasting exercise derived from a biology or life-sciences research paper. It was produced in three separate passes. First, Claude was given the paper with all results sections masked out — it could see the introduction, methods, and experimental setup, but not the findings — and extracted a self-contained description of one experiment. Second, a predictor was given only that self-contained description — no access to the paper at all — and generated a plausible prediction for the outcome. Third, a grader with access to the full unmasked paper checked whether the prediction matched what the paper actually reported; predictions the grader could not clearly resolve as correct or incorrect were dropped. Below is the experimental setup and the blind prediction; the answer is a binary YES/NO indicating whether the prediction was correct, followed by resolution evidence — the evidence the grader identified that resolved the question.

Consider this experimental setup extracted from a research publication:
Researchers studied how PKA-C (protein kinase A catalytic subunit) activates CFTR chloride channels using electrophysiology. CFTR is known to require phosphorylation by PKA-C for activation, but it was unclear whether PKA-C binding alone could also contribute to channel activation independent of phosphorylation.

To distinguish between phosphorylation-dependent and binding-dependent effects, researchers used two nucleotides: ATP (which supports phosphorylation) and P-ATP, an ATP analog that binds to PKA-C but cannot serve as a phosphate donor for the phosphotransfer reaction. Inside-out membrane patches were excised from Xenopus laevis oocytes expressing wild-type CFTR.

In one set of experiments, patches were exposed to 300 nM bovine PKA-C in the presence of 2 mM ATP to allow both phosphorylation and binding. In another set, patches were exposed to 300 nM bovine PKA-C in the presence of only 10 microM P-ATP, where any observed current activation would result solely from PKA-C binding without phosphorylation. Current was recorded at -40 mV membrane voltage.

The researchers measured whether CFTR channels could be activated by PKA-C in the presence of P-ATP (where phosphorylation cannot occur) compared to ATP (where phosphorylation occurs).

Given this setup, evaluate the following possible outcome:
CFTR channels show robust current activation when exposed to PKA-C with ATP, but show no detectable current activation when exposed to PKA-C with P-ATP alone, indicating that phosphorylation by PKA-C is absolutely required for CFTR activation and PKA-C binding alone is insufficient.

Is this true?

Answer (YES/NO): NO